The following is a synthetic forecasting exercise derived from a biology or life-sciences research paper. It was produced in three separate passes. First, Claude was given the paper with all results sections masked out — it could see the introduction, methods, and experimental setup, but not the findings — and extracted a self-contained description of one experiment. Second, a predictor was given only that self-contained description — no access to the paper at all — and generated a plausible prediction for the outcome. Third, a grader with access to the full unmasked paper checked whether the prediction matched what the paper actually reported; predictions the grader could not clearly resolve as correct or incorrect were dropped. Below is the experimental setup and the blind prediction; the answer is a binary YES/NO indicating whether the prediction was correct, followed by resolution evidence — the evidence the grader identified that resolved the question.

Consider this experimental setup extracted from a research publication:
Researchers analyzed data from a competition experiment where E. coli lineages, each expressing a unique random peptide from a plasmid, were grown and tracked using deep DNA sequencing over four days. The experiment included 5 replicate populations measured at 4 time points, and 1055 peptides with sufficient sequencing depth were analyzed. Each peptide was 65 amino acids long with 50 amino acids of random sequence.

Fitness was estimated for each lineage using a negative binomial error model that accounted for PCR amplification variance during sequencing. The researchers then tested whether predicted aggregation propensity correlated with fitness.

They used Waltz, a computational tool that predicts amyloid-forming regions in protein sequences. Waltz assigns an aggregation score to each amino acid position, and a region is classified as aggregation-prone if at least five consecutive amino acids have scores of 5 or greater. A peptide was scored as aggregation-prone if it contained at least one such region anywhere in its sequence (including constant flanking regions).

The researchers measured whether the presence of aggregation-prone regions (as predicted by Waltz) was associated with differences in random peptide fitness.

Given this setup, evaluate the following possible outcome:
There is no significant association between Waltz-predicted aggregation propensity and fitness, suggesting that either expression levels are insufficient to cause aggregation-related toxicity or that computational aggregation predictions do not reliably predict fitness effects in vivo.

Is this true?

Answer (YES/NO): NO